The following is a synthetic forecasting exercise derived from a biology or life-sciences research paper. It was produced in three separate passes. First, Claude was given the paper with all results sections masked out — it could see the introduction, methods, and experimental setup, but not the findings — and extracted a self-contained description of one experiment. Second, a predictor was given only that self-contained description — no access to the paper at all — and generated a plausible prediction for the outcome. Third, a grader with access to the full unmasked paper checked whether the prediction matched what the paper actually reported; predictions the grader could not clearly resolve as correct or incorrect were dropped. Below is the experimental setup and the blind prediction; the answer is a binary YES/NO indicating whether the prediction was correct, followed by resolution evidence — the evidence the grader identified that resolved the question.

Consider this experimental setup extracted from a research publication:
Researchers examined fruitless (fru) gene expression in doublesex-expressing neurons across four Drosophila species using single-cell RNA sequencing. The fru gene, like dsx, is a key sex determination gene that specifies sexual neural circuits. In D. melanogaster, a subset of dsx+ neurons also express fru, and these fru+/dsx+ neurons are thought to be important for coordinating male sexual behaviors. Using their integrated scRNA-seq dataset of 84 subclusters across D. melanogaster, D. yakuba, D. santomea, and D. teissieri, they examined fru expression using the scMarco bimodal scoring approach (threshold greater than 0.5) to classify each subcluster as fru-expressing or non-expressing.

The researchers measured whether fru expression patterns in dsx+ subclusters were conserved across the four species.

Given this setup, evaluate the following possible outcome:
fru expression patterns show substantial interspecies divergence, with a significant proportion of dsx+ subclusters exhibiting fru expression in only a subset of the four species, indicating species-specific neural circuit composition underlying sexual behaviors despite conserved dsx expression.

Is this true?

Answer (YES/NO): NO